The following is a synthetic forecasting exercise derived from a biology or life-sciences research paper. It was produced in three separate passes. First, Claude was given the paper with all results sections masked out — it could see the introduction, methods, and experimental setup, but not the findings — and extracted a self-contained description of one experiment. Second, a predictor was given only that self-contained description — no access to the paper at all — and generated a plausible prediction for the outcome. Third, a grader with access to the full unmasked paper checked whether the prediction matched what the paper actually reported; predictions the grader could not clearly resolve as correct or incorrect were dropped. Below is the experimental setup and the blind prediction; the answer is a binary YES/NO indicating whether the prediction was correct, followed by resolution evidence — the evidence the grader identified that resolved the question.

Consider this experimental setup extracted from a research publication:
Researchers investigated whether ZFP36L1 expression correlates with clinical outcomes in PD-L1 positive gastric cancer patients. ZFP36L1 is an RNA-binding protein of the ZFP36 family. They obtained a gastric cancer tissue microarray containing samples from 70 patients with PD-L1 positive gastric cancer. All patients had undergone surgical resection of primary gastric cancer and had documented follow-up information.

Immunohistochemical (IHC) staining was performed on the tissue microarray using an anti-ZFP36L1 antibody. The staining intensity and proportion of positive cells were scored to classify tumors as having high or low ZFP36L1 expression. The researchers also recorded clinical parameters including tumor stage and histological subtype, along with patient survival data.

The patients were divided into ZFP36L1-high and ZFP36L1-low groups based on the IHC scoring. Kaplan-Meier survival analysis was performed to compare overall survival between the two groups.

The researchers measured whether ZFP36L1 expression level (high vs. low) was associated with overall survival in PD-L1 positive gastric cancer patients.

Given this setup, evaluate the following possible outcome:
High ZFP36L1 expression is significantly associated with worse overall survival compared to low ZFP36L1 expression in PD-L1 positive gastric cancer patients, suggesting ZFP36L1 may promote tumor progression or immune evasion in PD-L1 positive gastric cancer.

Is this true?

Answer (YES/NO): YES